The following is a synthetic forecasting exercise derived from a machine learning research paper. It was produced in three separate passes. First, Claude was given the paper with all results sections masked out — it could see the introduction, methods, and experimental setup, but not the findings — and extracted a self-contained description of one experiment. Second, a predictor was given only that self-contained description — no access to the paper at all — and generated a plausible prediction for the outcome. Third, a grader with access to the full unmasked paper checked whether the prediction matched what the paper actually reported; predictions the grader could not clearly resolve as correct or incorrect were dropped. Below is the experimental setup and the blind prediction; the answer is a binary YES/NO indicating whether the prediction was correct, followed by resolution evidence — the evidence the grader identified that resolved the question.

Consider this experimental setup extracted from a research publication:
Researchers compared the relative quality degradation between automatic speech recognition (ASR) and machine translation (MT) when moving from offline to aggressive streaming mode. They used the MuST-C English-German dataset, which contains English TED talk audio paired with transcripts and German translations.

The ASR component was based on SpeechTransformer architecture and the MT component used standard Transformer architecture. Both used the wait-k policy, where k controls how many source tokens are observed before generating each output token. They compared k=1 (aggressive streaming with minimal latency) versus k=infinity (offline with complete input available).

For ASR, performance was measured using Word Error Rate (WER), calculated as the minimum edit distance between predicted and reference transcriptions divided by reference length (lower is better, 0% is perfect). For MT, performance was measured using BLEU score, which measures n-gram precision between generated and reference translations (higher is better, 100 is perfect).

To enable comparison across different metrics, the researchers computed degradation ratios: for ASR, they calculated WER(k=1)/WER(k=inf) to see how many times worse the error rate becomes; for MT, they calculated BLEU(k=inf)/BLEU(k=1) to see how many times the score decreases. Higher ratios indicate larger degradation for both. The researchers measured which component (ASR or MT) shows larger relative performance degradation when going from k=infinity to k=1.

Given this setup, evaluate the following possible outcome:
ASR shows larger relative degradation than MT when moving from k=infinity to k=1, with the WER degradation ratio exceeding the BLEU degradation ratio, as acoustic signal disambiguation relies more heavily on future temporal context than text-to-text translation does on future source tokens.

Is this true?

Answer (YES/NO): YES